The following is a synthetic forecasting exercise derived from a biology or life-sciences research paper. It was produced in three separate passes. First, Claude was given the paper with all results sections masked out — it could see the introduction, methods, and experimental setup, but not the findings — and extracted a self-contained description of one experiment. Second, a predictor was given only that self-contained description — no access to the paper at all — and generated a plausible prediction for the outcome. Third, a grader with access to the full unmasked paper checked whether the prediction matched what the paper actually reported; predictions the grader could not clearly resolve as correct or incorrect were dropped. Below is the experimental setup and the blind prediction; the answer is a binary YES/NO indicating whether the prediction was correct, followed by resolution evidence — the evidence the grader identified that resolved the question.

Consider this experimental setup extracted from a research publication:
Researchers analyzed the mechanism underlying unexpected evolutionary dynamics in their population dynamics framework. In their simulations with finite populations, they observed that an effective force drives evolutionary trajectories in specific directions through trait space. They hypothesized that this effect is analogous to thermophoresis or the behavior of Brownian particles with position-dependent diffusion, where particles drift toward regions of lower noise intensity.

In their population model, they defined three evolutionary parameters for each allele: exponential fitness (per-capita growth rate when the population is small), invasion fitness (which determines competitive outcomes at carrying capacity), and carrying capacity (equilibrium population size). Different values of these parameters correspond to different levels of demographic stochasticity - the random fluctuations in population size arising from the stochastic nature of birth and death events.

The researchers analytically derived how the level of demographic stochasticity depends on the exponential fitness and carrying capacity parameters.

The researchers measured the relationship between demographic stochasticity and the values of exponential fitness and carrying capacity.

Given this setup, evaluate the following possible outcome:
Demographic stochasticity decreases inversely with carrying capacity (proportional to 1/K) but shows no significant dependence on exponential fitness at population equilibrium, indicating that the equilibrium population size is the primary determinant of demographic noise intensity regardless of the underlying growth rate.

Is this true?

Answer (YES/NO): NO